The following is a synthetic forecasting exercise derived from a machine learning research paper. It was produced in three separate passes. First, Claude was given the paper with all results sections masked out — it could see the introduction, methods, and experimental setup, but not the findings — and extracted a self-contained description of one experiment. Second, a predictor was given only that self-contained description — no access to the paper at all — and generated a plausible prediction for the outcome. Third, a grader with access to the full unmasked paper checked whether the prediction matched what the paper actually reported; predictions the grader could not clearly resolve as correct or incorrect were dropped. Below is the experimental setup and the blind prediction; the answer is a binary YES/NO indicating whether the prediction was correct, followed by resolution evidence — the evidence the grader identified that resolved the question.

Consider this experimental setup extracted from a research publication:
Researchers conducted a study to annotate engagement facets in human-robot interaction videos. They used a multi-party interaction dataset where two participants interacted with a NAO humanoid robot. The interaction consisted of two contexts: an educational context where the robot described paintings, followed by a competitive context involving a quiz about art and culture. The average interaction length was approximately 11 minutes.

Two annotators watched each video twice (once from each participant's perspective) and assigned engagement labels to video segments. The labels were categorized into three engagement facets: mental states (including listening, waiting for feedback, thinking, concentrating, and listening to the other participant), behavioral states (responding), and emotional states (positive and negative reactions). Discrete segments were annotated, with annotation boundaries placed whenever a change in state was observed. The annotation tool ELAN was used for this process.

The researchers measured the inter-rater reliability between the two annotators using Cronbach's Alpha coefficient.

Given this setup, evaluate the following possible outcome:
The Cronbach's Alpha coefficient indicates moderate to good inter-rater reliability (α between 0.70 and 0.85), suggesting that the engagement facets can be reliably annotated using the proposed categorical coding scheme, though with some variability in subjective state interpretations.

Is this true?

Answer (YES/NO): NO